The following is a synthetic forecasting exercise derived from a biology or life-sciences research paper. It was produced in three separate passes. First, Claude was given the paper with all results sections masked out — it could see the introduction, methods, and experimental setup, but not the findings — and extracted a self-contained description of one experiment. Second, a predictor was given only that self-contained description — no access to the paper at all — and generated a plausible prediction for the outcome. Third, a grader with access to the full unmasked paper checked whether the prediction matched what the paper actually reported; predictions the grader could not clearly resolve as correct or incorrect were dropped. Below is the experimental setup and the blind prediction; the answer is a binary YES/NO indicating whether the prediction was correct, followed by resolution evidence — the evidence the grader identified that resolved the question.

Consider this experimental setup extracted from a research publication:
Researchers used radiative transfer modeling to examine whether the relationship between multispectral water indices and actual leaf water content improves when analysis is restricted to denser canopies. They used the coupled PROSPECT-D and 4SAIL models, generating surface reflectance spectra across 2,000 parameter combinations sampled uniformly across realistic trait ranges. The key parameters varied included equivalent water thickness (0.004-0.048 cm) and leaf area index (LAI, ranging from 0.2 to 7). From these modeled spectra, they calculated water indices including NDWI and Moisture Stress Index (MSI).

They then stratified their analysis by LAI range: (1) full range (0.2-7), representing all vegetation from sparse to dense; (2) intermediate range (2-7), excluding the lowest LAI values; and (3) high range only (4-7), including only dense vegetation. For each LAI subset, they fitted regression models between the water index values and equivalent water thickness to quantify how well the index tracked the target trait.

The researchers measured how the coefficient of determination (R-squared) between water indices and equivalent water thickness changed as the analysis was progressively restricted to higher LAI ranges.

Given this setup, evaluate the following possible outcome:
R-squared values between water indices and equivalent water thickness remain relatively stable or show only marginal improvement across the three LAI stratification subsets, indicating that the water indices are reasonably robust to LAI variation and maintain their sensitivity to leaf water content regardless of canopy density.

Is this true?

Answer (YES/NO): NO